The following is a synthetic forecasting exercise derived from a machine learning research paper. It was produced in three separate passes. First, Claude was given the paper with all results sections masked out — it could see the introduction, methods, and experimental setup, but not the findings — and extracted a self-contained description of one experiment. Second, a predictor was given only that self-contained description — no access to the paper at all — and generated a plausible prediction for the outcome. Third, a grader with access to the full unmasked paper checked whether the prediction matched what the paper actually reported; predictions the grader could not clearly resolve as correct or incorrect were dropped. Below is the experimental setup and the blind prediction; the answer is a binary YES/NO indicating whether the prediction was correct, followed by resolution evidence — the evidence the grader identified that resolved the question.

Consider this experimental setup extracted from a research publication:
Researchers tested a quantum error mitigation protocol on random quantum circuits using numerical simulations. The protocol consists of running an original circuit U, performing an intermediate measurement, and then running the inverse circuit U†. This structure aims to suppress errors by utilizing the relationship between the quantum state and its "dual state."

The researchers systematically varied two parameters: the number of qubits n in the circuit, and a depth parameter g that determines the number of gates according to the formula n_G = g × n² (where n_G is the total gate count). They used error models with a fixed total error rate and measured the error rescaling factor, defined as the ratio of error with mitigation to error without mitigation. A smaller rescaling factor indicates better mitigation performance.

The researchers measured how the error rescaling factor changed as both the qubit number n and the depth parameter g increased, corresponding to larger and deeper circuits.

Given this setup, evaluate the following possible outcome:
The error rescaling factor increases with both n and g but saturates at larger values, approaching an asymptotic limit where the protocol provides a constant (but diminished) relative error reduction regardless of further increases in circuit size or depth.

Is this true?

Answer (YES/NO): NO